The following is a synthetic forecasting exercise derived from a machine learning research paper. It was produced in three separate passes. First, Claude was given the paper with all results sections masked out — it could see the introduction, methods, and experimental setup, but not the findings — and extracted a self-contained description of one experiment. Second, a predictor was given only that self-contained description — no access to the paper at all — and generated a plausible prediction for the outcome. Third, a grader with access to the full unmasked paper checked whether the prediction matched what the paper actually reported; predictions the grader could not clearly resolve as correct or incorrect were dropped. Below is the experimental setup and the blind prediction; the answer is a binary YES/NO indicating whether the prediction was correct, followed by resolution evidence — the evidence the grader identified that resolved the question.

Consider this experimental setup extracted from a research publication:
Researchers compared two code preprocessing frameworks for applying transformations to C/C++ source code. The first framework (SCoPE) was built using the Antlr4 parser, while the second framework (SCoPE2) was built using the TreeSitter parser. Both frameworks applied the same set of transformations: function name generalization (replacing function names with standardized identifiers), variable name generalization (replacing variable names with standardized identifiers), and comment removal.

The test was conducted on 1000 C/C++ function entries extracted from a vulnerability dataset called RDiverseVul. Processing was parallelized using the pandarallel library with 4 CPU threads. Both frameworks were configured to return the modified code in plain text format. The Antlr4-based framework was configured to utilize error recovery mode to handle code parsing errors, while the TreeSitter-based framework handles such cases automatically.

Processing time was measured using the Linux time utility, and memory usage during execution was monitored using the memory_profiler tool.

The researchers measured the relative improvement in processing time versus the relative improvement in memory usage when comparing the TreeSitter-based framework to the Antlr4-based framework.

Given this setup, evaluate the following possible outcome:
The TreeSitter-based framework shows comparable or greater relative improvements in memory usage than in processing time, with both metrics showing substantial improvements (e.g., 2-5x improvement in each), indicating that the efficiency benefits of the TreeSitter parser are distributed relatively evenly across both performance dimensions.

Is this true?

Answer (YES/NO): NO